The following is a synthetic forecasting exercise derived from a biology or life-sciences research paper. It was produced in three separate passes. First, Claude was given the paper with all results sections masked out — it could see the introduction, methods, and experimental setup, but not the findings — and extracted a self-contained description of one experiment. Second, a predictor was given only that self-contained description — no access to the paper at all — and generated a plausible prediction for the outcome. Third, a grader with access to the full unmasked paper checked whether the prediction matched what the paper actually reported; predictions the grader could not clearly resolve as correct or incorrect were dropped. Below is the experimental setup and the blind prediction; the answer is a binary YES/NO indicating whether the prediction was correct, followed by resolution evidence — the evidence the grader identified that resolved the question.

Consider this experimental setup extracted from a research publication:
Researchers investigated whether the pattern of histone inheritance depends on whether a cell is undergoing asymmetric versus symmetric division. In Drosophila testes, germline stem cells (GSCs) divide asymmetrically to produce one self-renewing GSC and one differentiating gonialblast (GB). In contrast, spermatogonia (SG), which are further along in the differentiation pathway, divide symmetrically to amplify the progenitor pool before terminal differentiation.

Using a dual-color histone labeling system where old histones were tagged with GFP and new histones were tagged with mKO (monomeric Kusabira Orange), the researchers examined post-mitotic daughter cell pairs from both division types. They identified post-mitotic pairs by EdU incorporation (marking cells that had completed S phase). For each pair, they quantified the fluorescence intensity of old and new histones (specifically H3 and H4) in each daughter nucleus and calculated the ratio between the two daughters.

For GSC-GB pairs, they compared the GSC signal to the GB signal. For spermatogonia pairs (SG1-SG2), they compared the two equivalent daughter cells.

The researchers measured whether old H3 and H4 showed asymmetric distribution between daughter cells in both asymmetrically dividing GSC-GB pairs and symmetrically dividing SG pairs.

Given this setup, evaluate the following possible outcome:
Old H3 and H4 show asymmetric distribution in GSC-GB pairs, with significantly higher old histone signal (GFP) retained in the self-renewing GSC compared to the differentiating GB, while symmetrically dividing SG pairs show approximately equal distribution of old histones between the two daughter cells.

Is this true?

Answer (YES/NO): YES